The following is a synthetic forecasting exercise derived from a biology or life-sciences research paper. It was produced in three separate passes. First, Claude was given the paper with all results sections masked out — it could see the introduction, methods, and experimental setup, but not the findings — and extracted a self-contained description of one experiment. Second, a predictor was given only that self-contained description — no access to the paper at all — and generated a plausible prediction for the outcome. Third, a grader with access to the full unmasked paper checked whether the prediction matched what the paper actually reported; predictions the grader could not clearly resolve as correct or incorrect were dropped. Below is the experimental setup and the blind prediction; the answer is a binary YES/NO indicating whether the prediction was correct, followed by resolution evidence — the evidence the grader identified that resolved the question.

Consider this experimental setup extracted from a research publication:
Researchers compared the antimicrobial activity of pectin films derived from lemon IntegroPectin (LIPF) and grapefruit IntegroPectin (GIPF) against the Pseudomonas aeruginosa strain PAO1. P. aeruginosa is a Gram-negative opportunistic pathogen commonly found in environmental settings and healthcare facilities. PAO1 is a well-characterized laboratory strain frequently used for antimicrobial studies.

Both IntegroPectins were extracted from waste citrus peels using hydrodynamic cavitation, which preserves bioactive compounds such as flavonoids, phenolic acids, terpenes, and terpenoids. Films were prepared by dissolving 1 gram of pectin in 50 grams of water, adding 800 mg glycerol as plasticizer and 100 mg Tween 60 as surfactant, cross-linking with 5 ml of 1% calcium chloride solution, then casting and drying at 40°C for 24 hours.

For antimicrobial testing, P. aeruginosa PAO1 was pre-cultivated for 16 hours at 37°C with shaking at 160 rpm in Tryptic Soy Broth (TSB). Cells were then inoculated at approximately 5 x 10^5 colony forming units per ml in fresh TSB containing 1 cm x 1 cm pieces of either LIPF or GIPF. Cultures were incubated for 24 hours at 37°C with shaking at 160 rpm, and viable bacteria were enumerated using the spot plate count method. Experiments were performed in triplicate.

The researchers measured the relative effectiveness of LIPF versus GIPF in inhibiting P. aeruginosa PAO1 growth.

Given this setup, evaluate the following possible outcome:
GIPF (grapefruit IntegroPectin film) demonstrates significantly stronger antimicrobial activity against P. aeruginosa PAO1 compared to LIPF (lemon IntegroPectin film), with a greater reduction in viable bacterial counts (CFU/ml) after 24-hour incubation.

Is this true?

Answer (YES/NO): NO